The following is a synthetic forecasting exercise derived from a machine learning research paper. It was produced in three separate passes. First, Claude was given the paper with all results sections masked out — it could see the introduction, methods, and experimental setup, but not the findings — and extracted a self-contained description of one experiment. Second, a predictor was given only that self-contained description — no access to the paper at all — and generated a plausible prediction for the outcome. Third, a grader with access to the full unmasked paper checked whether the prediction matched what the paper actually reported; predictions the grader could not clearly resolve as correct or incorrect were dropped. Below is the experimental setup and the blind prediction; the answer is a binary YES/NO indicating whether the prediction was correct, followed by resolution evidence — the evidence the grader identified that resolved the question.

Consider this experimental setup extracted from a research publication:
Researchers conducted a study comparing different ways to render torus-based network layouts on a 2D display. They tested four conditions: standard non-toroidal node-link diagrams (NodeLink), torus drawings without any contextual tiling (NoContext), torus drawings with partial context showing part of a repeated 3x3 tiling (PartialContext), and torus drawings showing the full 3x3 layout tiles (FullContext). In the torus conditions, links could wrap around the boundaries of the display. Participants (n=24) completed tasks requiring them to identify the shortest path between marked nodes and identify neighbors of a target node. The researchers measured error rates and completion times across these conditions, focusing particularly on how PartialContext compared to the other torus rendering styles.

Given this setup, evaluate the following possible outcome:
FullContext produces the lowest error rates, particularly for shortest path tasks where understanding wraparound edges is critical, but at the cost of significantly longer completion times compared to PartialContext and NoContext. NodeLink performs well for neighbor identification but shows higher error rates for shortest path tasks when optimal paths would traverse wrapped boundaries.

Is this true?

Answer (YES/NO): NO